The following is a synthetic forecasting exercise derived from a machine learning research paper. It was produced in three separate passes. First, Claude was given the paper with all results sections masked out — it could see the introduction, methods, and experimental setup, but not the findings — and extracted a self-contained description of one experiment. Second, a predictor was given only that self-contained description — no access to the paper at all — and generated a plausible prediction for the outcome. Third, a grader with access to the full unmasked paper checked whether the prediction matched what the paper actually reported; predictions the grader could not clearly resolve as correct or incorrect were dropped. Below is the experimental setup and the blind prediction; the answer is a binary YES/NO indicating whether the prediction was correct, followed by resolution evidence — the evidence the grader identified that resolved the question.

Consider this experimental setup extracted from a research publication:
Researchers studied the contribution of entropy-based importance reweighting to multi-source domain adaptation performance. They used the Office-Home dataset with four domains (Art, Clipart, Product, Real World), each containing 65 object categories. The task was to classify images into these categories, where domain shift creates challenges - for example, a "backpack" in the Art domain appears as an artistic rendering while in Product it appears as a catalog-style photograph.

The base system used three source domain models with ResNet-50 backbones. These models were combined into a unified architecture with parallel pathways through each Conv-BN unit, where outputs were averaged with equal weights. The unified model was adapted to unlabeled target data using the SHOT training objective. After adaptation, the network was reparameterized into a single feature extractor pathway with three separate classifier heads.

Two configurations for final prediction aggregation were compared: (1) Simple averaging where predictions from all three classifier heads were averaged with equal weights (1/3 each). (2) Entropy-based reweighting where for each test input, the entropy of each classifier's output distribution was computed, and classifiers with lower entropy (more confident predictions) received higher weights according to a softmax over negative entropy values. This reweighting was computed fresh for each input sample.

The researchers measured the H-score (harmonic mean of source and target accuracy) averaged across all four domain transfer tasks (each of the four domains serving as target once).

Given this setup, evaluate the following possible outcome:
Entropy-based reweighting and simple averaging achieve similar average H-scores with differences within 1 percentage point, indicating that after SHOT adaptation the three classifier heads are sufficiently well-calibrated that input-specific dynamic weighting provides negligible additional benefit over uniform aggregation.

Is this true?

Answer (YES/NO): NO